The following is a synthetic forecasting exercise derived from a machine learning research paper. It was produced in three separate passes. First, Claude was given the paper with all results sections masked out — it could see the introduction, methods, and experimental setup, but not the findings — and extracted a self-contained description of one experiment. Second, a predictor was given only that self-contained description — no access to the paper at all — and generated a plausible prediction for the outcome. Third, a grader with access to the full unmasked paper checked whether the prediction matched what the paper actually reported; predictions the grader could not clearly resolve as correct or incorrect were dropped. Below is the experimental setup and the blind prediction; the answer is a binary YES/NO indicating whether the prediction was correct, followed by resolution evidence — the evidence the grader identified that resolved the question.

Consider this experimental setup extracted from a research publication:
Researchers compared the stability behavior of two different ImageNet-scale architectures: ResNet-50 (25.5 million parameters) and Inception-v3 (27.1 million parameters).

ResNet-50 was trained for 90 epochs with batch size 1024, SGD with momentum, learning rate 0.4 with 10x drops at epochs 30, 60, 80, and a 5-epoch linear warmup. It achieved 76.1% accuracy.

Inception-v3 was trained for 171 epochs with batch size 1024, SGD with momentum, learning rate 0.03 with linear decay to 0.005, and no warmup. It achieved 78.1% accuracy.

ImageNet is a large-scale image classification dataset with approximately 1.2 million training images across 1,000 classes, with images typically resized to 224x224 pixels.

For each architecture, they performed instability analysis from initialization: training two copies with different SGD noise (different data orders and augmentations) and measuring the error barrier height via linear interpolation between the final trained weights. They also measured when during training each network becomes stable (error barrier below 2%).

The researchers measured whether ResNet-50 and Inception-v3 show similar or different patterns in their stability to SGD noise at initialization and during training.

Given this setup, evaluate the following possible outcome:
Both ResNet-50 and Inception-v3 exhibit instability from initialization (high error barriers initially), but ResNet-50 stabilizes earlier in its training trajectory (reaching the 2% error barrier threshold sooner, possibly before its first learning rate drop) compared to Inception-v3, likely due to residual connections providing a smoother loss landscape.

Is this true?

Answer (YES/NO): NO